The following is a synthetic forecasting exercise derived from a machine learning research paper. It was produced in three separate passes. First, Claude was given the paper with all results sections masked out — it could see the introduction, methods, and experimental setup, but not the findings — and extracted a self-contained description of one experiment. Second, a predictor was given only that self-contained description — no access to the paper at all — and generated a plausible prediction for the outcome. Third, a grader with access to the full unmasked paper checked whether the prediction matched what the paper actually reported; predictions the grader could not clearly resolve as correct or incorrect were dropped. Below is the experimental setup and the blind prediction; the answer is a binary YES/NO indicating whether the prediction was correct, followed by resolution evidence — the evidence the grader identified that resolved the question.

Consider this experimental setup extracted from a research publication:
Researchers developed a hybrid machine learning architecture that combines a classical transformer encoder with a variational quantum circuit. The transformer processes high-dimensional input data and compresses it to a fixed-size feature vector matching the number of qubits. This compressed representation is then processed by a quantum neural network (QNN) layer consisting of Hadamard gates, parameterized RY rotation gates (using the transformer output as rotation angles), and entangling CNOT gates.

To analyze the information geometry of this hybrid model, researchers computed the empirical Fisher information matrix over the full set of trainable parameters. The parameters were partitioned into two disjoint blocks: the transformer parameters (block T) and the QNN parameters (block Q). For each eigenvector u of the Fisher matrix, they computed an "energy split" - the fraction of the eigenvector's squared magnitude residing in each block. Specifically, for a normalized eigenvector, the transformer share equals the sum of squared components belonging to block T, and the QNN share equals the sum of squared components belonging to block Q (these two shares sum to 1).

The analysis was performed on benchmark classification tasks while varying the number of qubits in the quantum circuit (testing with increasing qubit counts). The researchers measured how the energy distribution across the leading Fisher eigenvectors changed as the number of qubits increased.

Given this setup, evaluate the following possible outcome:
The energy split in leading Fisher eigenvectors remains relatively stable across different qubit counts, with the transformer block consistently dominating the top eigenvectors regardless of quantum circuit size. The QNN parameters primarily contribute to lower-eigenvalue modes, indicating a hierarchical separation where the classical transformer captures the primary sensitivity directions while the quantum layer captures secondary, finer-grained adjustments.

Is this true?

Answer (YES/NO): NO